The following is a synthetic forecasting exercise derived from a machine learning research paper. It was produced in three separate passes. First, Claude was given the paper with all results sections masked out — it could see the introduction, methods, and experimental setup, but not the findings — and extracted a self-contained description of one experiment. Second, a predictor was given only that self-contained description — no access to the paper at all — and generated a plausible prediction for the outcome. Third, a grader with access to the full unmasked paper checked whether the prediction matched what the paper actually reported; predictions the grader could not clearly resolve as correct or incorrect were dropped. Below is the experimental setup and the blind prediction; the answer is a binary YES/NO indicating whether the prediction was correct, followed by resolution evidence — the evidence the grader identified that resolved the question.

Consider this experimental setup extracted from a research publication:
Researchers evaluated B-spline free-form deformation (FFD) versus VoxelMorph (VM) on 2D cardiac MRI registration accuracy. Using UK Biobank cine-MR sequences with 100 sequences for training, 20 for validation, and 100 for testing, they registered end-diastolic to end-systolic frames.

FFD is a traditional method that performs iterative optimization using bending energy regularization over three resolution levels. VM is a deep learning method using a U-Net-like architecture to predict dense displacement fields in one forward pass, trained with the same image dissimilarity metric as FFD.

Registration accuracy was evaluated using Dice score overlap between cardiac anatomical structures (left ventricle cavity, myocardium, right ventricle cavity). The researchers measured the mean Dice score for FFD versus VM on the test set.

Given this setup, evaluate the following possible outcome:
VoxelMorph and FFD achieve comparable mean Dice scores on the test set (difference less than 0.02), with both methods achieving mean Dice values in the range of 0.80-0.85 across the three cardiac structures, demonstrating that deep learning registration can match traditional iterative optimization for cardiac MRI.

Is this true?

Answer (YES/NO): NO